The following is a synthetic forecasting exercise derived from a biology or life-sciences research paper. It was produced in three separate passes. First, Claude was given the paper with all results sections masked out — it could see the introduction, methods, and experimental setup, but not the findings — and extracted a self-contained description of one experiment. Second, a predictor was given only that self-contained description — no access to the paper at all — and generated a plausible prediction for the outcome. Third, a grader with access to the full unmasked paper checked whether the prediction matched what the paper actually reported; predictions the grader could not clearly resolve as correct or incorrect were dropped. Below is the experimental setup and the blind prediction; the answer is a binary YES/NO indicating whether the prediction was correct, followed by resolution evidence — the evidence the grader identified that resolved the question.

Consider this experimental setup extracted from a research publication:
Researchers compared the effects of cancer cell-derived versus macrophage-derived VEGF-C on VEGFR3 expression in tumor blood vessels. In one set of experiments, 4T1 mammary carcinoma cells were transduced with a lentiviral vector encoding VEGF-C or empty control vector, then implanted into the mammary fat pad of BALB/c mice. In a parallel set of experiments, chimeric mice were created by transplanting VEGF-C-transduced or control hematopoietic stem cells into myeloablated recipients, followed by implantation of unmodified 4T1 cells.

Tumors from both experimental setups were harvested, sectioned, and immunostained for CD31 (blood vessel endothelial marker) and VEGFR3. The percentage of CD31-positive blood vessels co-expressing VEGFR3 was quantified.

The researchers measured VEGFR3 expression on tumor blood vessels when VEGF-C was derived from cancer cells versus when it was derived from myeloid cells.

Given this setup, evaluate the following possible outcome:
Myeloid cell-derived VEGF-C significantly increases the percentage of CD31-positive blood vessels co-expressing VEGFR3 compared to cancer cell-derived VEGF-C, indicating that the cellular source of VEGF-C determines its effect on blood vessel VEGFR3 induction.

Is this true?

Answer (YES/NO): YES